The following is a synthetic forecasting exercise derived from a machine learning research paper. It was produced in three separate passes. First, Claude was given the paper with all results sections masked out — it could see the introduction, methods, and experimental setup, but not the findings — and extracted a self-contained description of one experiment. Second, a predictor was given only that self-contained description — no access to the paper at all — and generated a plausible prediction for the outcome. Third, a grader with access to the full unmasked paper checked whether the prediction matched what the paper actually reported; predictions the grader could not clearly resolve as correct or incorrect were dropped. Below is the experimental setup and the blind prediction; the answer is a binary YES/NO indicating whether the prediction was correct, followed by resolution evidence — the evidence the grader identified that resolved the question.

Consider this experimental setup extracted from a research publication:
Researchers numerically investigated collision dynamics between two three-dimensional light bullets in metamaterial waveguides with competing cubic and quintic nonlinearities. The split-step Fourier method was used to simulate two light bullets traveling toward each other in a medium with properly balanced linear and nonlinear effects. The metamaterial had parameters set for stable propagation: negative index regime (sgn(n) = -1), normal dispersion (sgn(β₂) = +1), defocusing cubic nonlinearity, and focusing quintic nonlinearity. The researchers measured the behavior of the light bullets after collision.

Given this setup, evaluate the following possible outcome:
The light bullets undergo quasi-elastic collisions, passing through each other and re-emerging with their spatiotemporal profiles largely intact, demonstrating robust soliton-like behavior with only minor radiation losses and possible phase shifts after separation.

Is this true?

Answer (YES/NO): YES